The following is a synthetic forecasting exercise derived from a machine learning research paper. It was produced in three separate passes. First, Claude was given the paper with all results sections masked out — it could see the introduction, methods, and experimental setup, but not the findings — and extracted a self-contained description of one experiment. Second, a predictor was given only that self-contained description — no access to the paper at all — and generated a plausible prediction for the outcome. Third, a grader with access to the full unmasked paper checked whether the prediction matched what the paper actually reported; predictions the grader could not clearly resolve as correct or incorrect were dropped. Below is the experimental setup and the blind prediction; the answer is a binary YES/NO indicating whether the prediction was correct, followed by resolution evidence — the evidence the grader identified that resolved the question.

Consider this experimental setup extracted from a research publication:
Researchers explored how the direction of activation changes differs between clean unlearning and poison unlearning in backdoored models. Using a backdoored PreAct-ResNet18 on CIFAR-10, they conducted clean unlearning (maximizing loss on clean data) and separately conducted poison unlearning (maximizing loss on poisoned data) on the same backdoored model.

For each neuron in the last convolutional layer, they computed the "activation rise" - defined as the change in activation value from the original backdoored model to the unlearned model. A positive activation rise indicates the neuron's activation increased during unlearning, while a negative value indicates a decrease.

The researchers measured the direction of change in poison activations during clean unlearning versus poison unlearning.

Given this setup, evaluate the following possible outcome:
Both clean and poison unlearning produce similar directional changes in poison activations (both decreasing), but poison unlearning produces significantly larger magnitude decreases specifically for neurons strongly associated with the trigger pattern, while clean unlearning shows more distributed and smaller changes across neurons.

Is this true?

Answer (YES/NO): NO